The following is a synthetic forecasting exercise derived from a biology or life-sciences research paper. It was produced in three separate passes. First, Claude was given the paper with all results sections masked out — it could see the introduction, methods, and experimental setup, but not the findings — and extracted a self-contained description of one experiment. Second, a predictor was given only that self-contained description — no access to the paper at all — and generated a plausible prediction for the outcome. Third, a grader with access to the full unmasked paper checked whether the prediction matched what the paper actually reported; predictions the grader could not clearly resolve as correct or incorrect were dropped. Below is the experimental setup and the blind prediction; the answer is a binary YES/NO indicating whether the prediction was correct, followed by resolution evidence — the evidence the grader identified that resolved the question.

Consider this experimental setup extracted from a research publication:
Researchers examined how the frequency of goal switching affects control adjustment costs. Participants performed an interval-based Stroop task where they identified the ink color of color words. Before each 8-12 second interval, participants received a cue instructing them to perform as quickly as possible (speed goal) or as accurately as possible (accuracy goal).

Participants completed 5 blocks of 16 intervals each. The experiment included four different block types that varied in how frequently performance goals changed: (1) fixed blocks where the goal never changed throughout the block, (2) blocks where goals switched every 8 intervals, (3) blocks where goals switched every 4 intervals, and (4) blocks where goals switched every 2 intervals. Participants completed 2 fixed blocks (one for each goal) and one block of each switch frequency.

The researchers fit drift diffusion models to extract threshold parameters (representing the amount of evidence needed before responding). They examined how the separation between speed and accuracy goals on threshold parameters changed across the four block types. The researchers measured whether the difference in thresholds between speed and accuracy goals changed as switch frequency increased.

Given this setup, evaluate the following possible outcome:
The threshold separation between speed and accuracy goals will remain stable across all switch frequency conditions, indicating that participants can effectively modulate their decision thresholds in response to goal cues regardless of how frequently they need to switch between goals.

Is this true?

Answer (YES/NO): NO